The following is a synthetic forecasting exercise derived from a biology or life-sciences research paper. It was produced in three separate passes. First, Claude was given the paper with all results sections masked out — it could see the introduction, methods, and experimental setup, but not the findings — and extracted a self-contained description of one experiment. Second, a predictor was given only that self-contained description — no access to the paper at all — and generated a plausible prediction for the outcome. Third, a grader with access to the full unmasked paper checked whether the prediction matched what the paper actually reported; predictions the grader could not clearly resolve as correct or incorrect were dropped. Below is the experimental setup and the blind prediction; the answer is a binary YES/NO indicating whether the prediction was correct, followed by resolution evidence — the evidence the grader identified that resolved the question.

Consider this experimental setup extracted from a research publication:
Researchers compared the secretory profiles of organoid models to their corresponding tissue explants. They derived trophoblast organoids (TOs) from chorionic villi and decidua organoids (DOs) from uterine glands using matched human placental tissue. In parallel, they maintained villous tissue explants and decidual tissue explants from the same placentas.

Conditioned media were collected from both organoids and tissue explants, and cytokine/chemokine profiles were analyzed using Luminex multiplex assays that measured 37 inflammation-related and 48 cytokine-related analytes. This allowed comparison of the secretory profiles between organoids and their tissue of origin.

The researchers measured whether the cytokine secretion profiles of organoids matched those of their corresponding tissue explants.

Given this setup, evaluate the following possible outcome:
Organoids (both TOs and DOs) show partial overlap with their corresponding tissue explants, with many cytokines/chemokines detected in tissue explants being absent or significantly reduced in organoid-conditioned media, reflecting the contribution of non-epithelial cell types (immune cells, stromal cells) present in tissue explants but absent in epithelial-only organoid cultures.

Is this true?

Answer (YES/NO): YES